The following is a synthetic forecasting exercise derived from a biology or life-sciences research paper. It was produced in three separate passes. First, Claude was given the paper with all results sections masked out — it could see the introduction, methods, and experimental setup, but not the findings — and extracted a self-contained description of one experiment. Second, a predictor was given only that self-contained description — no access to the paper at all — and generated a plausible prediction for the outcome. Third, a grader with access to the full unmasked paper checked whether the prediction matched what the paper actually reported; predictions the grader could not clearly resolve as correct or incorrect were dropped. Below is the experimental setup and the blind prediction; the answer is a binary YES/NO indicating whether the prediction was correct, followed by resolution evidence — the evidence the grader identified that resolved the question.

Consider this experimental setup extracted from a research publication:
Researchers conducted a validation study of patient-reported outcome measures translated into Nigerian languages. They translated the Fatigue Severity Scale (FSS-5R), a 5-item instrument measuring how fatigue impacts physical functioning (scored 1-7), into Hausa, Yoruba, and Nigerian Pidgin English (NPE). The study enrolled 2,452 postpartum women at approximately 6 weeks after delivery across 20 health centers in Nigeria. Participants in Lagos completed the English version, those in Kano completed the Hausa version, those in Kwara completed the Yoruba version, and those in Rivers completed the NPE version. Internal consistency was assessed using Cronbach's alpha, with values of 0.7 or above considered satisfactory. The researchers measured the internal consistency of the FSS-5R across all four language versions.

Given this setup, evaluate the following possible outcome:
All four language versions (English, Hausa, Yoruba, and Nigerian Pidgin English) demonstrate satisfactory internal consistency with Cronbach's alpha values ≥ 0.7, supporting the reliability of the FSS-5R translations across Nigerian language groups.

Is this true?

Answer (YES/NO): YES